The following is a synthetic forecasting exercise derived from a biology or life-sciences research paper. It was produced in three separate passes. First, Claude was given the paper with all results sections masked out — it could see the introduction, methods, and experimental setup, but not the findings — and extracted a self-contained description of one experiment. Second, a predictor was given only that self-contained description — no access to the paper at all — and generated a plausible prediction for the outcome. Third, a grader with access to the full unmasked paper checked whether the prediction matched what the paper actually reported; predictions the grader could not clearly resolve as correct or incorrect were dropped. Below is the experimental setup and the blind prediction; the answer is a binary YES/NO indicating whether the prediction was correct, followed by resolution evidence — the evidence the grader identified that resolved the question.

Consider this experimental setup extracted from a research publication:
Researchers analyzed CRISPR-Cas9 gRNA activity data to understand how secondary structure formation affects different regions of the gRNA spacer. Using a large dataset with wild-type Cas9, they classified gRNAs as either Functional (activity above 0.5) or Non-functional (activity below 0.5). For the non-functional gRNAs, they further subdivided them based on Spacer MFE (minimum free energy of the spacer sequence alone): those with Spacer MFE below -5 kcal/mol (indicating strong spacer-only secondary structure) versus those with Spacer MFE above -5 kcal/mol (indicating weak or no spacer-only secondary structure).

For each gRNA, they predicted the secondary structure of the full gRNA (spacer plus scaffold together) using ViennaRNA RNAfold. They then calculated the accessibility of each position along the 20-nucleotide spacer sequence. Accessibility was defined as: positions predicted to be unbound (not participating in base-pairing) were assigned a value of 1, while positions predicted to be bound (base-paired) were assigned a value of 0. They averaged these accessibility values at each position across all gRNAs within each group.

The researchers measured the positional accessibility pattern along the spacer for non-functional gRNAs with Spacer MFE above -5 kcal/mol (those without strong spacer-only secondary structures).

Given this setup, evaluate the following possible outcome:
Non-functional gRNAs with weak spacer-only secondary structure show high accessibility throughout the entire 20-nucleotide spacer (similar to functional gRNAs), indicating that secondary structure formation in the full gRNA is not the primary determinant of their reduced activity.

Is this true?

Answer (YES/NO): NO